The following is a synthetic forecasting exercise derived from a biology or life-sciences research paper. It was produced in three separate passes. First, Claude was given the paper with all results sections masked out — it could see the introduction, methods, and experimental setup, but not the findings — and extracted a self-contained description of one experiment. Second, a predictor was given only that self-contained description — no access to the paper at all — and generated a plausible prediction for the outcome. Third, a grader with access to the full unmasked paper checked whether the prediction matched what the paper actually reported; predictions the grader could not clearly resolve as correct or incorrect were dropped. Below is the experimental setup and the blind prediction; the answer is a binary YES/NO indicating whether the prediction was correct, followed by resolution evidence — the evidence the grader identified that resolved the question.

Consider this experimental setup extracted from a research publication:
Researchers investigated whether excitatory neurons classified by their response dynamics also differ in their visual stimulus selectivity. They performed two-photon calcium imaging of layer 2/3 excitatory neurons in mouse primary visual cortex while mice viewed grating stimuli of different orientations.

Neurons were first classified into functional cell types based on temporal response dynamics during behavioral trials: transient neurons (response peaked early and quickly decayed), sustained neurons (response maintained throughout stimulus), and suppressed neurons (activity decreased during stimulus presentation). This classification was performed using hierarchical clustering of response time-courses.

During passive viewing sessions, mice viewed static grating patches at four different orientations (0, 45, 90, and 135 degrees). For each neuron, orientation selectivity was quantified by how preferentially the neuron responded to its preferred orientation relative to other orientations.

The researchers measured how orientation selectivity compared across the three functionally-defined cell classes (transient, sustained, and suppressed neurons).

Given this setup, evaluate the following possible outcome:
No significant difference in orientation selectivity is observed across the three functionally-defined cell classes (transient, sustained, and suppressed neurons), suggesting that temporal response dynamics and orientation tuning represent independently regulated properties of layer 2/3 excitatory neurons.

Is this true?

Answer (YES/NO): NO